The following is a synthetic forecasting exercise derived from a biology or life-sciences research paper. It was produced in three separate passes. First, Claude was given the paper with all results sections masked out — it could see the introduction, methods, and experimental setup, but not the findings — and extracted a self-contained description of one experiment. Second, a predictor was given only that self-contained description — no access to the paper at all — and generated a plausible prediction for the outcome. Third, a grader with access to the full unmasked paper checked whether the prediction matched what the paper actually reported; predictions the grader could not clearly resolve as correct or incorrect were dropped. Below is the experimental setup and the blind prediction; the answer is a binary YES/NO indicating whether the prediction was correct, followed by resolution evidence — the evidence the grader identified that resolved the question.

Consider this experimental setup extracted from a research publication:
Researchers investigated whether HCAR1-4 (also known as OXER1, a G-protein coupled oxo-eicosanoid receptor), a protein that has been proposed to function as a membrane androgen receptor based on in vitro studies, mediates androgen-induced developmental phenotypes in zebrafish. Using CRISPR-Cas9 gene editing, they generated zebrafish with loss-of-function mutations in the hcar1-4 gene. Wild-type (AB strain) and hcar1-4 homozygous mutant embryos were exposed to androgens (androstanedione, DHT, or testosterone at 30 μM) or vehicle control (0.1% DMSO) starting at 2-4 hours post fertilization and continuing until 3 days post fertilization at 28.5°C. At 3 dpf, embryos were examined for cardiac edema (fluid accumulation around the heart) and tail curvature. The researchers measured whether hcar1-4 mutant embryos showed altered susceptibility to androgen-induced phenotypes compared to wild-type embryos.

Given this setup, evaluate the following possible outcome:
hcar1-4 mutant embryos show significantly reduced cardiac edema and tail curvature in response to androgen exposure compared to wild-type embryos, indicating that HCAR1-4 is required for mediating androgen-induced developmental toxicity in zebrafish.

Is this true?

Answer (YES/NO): NO